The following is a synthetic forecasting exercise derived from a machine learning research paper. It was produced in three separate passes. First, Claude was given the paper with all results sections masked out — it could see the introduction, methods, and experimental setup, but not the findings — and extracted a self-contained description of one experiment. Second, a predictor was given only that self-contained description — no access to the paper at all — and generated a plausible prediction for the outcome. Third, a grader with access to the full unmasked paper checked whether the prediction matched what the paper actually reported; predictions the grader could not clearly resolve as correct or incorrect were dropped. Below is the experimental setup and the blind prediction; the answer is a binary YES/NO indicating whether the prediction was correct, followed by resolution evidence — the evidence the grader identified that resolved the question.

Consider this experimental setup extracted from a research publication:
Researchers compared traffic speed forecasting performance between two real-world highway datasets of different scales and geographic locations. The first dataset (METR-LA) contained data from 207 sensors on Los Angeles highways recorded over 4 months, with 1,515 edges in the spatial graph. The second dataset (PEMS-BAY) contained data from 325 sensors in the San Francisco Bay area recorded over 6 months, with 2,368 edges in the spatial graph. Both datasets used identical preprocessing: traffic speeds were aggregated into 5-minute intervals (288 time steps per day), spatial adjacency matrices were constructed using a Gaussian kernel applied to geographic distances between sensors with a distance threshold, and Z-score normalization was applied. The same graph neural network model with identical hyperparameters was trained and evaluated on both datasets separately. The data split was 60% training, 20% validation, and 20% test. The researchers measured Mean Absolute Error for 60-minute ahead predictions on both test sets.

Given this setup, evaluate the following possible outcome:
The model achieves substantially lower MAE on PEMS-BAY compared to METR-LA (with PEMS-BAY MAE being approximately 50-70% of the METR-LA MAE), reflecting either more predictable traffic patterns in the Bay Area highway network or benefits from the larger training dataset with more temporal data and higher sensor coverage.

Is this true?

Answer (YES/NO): YES